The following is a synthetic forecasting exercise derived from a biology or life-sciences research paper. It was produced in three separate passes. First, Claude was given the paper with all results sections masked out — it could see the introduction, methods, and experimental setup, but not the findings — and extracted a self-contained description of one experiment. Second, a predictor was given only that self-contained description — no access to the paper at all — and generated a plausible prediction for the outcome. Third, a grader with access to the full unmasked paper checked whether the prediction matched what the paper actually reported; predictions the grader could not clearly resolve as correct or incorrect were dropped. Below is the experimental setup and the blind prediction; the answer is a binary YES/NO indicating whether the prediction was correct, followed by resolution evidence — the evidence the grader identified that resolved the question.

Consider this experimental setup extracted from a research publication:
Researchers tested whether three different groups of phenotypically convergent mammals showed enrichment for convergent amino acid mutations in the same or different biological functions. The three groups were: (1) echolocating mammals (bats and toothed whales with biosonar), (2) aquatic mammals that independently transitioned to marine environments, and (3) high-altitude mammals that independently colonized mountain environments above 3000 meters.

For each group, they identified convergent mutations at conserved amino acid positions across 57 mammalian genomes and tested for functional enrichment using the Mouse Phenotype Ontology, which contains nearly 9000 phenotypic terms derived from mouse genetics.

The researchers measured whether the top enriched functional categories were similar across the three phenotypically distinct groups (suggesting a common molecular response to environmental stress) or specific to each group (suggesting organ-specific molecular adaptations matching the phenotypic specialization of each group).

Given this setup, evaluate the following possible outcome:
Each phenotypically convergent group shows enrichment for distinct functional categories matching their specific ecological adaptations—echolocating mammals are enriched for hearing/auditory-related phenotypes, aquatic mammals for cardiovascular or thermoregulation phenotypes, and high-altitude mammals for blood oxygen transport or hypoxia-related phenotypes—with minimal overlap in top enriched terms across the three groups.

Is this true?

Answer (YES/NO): NO